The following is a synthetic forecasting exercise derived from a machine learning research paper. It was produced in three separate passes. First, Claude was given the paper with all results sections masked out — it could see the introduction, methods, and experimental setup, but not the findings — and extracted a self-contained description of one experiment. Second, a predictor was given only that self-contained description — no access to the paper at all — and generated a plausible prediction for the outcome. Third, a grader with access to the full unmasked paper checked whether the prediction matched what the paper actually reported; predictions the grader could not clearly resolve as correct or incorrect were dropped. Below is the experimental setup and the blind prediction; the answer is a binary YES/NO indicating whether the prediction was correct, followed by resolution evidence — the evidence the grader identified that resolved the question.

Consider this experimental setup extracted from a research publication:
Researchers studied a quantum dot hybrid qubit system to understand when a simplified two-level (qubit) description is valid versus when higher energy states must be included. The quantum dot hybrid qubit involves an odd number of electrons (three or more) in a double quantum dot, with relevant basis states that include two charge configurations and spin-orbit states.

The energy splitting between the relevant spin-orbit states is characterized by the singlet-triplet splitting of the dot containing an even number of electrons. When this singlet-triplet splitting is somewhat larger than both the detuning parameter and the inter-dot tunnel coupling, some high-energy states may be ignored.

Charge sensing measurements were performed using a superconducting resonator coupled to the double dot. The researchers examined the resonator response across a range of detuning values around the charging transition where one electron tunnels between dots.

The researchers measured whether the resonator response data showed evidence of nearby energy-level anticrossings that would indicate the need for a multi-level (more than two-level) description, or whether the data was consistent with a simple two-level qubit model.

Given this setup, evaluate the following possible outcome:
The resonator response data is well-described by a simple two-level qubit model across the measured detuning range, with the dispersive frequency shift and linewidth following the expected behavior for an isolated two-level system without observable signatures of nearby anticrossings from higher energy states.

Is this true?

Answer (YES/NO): YES